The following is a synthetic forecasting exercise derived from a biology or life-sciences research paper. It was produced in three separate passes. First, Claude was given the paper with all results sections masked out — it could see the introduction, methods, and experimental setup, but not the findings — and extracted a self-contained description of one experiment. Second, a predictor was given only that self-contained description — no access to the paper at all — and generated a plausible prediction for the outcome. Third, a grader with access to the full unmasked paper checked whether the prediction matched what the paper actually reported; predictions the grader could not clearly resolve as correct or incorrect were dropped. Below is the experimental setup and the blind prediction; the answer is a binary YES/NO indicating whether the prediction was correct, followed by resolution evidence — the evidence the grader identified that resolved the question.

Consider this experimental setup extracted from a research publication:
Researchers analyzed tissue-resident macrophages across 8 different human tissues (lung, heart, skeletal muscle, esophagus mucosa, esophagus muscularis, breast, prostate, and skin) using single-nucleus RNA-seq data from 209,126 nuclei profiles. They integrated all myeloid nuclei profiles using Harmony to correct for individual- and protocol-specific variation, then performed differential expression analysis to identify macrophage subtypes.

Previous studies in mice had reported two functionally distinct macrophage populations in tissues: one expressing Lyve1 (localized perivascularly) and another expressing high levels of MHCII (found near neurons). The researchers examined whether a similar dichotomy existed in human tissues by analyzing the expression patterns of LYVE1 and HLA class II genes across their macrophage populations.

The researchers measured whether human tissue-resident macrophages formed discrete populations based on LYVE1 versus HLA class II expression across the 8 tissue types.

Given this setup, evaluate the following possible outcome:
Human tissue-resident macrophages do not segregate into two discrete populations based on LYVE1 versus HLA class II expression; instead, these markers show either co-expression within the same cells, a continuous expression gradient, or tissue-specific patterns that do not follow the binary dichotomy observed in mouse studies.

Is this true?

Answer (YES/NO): NO